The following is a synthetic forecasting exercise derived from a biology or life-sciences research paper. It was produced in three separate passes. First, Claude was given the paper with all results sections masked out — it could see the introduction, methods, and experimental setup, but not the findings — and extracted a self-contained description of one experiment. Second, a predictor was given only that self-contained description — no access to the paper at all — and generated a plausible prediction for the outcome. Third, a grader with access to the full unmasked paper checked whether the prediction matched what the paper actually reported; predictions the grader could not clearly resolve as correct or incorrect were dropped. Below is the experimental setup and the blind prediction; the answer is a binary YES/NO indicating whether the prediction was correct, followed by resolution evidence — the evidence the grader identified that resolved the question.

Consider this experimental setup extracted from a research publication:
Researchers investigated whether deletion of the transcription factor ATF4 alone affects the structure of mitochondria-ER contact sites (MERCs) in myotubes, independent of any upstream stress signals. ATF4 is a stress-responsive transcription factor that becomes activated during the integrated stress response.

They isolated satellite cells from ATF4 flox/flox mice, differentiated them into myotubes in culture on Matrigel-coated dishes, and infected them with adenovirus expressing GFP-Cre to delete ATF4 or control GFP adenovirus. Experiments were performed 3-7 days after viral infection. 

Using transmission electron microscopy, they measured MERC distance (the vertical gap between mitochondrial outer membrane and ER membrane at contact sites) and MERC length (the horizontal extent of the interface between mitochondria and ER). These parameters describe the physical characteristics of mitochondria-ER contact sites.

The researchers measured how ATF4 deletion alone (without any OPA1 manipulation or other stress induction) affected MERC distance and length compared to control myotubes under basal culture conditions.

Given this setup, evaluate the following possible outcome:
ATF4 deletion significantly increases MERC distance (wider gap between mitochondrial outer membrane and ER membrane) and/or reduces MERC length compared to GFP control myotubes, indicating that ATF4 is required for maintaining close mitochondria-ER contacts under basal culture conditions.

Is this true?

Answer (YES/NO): YES